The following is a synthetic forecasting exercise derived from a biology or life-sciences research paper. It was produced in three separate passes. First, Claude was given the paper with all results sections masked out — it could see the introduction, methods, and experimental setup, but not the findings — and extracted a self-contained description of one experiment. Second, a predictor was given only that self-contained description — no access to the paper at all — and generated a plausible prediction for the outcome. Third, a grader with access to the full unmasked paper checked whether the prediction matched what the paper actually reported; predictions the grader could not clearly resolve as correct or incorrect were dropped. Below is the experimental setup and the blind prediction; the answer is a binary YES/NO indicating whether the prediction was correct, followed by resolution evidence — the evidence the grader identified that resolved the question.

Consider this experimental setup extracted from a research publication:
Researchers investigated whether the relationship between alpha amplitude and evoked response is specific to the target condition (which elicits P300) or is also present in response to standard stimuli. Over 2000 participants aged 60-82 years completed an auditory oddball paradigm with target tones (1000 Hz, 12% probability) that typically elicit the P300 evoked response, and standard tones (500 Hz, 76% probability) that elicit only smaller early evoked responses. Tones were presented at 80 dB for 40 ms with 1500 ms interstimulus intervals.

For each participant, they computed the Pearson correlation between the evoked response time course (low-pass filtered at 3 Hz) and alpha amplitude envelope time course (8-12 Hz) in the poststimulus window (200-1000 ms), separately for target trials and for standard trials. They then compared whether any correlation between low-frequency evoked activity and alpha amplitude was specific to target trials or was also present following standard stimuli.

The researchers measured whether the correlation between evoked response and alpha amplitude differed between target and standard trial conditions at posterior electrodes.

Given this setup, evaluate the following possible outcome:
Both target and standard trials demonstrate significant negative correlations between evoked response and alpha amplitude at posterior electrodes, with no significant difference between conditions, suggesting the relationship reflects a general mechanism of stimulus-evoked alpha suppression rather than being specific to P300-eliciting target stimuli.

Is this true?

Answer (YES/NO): NO